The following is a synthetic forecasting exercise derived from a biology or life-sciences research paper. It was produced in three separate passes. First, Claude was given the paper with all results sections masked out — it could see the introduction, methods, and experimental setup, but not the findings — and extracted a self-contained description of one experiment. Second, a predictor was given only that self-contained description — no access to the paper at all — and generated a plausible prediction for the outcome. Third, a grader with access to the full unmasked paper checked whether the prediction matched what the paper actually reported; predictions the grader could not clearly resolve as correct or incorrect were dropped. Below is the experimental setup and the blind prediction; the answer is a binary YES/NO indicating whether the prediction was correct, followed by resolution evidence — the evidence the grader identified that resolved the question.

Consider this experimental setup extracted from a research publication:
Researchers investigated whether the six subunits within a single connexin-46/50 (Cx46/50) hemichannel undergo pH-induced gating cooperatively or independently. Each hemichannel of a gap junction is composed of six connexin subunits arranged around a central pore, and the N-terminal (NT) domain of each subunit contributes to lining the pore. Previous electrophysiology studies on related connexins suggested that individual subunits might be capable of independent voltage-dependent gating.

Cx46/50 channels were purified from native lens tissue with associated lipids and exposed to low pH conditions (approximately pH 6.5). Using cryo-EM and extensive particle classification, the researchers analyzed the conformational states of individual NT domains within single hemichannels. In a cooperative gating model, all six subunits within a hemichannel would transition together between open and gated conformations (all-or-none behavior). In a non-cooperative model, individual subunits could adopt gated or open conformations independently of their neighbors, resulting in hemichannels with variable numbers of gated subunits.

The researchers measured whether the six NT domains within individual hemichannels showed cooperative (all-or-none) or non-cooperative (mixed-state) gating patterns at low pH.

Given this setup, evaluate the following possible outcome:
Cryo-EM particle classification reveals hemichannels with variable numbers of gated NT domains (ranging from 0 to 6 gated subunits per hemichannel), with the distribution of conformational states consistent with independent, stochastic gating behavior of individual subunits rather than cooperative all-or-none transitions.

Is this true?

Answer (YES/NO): YES